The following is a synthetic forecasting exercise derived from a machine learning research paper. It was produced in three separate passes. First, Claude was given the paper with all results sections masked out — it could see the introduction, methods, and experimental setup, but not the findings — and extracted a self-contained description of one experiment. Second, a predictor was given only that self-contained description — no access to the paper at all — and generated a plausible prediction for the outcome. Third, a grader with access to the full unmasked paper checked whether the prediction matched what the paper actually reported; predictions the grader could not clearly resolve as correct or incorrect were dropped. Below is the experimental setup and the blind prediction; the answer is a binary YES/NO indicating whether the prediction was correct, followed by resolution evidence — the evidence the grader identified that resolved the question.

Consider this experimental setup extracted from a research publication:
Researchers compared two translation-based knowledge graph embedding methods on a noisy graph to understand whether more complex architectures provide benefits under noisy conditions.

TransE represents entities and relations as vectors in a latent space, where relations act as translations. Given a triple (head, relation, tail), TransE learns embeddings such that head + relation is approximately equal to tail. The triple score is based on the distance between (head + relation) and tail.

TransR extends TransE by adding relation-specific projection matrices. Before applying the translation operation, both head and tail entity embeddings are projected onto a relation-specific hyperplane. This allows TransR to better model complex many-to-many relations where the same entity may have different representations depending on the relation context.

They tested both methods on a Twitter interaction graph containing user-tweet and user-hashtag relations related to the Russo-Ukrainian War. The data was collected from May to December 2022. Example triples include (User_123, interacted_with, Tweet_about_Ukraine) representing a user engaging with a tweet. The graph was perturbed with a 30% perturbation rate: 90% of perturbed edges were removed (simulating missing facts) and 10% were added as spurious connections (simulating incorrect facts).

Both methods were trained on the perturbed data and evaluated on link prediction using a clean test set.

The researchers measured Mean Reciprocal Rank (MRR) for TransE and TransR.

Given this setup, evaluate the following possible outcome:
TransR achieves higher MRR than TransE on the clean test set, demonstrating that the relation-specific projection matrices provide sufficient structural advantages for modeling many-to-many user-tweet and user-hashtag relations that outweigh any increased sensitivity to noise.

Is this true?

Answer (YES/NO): NO